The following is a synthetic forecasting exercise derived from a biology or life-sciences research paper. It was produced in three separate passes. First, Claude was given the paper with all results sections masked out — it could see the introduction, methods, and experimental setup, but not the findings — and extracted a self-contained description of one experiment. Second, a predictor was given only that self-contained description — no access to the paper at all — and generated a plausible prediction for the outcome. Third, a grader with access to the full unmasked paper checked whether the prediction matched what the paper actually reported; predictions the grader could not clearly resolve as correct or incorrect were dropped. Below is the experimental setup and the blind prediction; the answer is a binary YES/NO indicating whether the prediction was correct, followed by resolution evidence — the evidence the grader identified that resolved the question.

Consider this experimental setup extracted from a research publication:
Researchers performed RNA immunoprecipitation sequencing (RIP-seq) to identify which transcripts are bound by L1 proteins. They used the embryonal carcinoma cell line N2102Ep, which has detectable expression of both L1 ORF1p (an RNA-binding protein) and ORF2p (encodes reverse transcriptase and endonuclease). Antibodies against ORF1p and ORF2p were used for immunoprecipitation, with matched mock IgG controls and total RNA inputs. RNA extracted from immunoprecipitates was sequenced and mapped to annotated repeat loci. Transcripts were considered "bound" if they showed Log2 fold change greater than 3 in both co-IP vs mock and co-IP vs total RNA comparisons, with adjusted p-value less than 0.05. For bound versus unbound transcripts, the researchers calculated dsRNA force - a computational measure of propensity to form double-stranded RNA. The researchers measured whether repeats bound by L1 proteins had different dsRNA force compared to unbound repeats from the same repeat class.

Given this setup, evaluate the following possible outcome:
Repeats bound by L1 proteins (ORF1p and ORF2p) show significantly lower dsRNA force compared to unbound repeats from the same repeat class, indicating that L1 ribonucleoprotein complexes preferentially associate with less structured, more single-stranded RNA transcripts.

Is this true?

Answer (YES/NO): NO